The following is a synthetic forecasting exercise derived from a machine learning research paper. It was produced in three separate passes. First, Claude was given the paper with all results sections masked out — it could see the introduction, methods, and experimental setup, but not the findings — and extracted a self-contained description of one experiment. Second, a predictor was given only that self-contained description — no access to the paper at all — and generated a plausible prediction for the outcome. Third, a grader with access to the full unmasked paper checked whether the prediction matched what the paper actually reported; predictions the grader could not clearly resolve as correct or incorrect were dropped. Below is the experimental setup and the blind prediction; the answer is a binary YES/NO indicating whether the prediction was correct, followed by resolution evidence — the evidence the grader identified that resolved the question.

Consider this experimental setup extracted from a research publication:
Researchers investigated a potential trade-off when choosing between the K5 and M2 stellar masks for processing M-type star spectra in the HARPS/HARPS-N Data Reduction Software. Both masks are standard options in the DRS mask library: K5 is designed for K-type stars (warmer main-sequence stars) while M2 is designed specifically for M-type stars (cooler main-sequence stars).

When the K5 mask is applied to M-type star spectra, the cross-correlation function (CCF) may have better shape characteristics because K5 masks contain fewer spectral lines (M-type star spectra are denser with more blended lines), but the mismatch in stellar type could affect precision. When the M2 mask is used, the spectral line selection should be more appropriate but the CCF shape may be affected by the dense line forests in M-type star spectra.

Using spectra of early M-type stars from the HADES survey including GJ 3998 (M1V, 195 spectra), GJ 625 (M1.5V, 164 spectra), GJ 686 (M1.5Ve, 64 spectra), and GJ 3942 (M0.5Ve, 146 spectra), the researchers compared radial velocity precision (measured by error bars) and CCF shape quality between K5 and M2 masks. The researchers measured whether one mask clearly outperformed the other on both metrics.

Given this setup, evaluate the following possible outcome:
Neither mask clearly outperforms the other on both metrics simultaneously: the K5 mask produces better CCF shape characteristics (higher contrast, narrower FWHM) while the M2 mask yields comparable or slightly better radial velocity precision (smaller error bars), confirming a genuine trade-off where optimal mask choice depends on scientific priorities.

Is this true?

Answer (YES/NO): NO